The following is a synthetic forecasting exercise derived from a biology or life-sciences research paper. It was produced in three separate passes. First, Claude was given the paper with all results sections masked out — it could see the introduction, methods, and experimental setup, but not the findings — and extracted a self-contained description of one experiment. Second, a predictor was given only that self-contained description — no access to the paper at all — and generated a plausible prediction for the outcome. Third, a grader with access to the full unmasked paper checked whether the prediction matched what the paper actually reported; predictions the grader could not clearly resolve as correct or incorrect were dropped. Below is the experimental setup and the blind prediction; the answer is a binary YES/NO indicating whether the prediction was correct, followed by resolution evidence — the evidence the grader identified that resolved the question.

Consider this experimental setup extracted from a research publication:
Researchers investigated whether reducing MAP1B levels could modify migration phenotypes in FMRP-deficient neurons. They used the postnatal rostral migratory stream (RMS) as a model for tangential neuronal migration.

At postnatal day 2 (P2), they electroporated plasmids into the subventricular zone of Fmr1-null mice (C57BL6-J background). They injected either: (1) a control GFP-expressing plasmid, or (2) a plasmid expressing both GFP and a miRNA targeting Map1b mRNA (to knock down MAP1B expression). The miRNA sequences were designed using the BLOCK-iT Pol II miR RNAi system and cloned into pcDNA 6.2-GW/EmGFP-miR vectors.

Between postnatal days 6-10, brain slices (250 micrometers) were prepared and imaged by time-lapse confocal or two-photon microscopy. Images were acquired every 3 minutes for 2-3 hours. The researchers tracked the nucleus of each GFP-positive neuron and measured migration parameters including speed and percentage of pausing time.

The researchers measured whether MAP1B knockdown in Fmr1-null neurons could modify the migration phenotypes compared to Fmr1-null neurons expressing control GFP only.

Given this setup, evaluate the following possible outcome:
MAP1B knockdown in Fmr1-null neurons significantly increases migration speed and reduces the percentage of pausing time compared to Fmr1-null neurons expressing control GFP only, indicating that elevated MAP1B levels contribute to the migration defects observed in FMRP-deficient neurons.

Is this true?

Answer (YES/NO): YES